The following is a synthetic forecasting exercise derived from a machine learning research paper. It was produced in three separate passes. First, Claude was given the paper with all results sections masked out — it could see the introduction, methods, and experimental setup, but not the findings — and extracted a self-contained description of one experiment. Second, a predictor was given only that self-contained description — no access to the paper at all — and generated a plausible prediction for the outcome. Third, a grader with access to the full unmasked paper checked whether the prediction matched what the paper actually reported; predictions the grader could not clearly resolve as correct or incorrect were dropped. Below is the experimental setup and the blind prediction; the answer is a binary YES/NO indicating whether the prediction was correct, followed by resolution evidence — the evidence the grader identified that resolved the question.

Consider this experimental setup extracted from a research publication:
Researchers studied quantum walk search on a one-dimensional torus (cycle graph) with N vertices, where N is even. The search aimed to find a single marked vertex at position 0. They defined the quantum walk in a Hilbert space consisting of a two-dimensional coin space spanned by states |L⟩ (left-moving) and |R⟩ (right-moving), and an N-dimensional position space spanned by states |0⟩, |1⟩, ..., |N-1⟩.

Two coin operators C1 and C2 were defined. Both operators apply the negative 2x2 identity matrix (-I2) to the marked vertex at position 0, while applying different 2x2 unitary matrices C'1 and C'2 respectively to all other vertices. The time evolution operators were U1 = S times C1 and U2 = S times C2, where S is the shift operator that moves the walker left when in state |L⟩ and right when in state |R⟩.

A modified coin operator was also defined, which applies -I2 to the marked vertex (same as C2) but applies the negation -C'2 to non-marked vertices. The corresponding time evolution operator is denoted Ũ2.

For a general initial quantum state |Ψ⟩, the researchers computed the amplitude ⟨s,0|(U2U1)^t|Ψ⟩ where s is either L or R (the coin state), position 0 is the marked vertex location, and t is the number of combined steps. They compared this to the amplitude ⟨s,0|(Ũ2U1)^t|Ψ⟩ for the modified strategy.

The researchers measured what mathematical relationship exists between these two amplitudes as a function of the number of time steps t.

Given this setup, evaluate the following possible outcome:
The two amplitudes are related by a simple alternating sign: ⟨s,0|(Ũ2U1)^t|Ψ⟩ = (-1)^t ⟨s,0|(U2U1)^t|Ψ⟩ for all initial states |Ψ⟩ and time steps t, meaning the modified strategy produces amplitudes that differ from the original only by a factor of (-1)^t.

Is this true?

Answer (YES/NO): YES